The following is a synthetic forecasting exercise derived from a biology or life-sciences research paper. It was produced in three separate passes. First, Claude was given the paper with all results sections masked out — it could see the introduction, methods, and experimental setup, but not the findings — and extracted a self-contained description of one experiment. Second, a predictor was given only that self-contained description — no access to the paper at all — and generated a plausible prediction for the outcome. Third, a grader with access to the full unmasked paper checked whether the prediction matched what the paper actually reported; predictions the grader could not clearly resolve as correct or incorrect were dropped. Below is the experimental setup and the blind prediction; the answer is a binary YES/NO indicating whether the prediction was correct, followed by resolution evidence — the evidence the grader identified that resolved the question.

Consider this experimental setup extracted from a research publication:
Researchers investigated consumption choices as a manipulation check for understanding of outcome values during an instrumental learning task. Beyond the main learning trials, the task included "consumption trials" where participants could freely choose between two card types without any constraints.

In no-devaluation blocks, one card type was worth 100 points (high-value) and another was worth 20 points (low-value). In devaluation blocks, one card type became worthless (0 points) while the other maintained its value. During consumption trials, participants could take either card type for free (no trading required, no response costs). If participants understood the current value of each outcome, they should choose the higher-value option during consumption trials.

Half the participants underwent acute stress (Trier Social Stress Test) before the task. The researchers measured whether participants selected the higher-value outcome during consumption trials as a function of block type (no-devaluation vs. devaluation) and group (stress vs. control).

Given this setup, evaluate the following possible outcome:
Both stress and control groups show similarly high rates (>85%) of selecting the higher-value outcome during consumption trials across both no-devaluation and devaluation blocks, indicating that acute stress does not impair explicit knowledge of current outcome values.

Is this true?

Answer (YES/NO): YES